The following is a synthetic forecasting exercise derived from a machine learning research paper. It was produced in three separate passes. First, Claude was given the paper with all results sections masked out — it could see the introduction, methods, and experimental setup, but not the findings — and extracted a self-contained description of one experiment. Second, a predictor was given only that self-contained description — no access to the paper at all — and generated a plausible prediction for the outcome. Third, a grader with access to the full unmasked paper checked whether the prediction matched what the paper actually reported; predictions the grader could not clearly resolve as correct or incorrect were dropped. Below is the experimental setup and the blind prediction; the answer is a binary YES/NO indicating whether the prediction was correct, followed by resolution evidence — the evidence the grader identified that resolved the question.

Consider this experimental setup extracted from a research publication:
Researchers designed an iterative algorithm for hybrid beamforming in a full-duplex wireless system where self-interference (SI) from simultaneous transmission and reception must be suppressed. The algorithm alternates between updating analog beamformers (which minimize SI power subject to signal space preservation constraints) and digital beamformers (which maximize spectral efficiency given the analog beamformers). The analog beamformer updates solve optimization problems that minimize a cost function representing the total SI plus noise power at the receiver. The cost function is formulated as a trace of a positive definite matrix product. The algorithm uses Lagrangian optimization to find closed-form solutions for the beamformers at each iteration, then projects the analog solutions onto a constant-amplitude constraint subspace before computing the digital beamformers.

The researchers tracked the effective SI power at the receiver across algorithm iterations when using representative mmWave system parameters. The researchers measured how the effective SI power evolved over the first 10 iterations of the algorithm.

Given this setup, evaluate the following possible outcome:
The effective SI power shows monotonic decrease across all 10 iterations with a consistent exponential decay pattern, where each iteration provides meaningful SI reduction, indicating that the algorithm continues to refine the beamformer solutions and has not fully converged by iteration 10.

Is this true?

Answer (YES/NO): NO